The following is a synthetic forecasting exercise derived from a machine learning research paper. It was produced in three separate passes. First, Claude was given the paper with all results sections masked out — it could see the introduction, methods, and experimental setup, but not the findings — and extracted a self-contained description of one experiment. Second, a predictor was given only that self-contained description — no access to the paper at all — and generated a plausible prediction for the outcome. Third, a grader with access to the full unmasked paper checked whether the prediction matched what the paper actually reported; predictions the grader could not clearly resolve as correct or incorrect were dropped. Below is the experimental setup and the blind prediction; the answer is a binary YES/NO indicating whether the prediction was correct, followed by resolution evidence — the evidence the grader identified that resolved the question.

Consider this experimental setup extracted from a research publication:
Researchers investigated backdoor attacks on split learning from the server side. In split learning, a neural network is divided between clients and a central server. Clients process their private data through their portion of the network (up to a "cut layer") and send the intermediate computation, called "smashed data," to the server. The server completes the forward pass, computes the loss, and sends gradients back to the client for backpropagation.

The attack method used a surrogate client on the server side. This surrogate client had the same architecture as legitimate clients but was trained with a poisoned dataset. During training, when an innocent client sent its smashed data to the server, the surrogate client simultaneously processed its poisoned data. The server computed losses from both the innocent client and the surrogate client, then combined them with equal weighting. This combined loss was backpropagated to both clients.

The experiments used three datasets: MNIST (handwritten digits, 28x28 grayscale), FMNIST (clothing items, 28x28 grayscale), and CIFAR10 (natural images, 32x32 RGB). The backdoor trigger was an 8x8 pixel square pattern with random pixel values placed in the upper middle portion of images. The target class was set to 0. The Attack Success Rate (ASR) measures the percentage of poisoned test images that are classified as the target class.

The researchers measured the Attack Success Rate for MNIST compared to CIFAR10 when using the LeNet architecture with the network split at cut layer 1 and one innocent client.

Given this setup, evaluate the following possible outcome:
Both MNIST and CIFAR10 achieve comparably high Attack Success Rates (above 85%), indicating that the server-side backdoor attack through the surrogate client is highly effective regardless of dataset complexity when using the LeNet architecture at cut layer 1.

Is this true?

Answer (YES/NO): NO